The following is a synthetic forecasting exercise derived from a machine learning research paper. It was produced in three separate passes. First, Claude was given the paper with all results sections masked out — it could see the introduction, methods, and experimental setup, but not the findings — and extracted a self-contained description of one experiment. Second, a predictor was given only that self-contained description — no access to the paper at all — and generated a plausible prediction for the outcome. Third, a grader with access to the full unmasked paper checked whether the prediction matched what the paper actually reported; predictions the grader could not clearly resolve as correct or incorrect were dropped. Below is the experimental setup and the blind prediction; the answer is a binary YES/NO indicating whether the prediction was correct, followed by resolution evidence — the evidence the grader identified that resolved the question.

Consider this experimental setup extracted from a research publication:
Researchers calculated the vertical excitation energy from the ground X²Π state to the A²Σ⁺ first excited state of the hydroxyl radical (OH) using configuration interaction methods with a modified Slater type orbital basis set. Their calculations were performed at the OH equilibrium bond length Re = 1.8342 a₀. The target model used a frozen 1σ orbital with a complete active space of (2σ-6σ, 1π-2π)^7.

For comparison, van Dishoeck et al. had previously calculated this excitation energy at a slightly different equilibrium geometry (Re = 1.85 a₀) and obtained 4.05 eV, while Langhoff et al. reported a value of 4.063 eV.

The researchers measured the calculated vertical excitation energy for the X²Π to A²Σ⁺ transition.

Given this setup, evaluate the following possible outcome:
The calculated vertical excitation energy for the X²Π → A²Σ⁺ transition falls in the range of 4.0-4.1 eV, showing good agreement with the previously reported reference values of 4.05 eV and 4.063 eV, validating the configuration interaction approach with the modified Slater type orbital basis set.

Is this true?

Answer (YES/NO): YES